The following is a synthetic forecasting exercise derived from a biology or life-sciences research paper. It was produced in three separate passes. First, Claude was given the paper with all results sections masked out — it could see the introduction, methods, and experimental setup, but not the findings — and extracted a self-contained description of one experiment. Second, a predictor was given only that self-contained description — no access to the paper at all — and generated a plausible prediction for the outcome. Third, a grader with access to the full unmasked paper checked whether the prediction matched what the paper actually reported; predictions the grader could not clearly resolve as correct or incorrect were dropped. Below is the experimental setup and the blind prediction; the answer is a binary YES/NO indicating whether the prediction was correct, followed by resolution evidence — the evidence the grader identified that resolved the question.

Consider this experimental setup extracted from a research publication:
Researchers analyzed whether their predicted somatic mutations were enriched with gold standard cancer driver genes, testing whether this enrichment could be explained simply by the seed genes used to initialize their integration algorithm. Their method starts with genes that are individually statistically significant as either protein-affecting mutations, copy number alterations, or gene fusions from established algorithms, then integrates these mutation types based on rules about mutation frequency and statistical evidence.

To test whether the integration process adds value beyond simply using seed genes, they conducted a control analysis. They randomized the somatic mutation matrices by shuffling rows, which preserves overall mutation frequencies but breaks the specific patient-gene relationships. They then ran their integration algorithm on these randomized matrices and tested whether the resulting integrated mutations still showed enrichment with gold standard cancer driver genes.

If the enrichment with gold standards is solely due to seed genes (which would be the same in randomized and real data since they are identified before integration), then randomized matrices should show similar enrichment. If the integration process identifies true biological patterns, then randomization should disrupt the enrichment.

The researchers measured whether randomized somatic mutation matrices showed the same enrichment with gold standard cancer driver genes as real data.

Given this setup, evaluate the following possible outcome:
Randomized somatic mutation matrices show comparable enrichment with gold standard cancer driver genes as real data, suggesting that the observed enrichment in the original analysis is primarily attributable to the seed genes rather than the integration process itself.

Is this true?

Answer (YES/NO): NO